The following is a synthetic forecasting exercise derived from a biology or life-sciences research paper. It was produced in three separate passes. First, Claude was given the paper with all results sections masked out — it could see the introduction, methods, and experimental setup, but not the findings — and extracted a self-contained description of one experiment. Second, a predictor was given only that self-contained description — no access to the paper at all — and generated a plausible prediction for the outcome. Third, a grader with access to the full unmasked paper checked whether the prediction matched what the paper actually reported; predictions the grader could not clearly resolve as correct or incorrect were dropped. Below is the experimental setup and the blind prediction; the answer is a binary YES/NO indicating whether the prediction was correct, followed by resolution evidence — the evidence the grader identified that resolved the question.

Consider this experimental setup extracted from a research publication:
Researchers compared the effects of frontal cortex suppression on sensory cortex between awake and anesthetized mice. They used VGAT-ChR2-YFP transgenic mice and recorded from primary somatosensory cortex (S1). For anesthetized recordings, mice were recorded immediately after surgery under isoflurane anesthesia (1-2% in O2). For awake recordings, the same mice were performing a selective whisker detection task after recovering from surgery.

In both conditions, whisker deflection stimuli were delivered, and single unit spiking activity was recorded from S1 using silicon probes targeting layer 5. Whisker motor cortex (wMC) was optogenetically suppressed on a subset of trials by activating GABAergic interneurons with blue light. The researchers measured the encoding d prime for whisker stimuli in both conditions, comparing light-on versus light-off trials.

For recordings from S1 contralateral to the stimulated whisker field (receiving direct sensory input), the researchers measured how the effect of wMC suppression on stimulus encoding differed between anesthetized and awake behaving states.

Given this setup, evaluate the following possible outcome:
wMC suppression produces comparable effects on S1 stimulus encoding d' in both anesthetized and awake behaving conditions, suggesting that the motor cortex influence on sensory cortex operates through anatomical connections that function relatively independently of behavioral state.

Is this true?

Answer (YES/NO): NO